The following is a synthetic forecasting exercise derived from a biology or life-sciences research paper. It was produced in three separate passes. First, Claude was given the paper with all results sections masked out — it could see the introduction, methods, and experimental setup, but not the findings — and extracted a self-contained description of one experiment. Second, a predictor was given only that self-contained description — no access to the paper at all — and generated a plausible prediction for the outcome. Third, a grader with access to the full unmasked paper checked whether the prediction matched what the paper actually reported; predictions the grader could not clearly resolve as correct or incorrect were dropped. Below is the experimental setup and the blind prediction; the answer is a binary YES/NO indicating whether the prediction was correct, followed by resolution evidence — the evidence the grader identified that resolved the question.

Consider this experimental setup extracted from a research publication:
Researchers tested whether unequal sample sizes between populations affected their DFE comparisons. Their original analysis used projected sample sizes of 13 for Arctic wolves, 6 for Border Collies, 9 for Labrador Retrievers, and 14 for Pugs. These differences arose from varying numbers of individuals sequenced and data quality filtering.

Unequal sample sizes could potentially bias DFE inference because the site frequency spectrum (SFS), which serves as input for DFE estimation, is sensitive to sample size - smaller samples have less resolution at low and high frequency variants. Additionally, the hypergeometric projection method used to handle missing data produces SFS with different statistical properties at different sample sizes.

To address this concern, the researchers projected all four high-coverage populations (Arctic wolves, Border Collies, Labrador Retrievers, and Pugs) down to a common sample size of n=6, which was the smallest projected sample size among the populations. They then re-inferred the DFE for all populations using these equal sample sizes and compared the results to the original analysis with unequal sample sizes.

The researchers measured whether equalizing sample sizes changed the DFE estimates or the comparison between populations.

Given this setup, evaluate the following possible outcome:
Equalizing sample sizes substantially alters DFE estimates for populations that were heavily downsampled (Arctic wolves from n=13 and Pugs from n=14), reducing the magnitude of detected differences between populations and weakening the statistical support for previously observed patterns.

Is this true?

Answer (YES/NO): NO